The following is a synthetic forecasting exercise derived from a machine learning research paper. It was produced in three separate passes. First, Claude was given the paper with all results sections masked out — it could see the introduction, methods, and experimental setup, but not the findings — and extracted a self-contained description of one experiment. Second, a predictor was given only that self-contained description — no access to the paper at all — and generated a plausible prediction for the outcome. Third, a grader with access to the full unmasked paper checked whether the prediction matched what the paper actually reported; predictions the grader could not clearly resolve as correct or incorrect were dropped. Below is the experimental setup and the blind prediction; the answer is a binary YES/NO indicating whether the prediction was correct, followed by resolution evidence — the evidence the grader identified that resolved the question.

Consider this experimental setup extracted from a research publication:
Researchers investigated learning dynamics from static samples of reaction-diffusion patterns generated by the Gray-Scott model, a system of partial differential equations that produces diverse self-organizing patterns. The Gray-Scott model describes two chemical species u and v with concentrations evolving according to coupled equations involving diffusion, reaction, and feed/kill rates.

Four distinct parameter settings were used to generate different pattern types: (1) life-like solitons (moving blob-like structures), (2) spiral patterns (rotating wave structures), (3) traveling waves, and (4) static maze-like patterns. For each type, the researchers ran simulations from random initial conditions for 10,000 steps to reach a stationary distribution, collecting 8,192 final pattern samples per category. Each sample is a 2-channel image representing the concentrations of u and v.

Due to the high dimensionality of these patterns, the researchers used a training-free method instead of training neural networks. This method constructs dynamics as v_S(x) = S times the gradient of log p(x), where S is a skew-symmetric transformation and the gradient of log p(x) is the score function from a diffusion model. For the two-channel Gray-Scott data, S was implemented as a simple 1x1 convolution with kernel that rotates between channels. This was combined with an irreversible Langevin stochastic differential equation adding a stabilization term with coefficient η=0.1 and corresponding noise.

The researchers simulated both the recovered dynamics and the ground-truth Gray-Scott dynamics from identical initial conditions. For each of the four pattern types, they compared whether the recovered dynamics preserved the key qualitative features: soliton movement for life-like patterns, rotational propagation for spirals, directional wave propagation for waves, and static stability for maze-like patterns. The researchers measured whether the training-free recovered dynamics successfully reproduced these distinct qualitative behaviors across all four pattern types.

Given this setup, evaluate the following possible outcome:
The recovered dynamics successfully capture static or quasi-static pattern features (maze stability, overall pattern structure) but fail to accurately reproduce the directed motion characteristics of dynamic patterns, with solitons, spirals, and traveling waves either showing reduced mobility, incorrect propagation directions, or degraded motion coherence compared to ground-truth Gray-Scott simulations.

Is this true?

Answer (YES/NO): NO